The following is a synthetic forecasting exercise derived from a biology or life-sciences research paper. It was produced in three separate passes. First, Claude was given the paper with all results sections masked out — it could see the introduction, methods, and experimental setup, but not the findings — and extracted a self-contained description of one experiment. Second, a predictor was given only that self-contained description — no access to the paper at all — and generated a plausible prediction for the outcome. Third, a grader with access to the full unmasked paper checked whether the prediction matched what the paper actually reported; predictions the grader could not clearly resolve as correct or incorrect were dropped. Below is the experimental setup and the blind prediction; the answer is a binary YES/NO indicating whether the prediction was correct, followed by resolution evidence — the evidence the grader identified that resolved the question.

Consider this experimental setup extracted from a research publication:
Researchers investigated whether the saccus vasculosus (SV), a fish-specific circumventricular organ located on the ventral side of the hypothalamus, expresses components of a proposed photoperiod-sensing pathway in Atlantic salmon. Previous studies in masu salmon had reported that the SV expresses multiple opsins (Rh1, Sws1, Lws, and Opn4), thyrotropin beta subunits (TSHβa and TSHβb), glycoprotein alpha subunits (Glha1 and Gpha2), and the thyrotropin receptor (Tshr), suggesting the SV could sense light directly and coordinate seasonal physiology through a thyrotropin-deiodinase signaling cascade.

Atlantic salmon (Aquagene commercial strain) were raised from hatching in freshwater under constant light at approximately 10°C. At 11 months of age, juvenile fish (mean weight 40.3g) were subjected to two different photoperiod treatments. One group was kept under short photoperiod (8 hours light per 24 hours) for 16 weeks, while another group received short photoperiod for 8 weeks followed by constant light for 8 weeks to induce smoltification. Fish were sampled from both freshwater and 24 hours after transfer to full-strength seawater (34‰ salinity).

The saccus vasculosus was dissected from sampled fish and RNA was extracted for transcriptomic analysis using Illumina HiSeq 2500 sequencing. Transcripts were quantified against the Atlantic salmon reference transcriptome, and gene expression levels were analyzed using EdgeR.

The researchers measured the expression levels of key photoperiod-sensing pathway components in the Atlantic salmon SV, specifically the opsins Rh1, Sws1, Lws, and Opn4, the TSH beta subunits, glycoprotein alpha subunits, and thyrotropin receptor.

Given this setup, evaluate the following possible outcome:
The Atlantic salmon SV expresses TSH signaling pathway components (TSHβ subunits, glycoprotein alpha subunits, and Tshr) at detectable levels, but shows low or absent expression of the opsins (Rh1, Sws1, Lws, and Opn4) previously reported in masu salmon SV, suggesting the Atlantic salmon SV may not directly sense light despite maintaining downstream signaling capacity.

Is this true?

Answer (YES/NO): NO